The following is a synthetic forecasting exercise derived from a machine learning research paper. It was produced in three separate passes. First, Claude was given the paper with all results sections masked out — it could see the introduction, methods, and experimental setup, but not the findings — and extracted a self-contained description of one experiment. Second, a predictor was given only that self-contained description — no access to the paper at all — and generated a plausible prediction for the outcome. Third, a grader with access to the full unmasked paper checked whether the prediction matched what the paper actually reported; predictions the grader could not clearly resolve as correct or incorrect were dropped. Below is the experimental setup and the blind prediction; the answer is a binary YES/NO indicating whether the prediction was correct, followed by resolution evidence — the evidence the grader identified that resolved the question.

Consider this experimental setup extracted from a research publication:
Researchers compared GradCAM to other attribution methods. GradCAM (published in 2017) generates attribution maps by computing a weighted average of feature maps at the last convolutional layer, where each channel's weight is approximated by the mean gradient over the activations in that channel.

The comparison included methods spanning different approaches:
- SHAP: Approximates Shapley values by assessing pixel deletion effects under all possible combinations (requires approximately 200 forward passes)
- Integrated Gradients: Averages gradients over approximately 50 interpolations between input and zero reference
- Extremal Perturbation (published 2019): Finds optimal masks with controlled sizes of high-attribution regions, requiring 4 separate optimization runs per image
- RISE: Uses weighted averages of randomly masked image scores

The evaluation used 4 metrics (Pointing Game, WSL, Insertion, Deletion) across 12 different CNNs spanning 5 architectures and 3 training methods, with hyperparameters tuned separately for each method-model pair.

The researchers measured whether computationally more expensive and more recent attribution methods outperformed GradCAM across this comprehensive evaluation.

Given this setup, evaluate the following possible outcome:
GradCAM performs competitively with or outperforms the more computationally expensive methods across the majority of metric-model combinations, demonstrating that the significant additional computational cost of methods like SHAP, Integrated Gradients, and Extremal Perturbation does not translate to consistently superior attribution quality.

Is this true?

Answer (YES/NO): YES